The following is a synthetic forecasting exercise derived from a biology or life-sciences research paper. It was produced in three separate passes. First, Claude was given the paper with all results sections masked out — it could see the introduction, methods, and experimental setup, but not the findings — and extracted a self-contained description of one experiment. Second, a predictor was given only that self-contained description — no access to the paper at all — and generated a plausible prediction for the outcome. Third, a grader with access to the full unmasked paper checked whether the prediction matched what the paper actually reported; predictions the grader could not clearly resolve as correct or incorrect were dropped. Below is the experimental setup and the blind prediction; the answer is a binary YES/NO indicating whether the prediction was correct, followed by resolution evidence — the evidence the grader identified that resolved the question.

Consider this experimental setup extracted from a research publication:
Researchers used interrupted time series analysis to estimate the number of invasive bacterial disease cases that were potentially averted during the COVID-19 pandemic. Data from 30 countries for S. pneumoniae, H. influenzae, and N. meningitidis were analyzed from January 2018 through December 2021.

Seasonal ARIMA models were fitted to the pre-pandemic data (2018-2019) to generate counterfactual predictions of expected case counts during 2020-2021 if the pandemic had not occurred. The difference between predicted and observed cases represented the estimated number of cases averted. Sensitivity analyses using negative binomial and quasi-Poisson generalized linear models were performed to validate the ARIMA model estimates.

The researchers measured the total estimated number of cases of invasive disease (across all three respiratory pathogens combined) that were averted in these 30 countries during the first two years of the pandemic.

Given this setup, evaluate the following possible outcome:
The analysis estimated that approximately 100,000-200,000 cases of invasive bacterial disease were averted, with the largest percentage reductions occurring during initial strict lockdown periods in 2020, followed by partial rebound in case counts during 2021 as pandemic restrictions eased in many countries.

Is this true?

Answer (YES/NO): NO